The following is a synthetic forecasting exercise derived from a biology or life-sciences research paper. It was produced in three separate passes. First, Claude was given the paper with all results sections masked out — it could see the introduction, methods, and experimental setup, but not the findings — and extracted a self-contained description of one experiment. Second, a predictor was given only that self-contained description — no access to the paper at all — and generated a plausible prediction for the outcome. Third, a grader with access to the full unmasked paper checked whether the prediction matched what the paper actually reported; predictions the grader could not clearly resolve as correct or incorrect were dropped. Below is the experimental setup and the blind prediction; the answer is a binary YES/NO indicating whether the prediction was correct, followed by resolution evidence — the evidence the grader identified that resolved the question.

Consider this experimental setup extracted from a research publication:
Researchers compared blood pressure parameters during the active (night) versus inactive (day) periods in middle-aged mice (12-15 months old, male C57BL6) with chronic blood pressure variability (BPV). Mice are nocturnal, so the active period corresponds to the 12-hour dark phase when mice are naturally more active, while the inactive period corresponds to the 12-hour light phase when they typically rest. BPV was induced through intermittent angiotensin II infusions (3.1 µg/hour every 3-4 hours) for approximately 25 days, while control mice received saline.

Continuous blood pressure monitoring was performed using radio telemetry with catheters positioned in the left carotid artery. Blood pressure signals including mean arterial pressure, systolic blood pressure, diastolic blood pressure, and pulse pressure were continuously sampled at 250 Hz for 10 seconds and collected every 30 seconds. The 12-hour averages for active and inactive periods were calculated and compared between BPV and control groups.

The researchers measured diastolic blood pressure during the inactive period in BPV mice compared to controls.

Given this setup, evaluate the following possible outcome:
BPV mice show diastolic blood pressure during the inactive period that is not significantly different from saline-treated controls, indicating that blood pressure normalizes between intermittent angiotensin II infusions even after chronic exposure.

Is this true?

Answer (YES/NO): YES